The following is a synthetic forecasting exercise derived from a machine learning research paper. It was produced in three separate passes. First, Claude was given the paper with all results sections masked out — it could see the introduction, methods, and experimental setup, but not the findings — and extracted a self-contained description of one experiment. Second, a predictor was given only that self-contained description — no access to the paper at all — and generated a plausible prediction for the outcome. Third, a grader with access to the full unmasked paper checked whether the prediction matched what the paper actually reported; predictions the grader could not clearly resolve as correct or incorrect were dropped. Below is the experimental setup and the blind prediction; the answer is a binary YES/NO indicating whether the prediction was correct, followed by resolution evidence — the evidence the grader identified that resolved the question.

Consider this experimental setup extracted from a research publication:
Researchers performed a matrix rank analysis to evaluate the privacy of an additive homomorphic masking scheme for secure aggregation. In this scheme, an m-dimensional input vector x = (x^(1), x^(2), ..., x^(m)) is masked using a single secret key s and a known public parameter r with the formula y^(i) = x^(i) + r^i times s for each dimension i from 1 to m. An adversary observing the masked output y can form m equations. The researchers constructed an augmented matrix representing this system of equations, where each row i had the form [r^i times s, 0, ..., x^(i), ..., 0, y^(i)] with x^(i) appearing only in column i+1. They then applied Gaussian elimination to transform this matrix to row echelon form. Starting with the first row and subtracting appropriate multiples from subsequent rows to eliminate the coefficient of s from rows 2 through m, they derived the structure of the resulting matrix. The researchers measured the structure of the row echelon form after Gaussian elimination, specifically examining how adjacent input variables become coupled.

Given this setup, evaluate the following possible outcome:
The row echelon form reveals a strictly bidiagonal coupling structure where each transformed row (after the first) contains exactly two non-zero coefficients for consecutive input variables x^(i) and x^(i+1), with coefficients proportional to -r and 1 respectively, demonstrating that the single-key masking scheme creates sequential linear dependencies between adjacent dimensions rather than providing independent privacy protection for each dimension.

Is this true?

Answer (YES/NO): YES